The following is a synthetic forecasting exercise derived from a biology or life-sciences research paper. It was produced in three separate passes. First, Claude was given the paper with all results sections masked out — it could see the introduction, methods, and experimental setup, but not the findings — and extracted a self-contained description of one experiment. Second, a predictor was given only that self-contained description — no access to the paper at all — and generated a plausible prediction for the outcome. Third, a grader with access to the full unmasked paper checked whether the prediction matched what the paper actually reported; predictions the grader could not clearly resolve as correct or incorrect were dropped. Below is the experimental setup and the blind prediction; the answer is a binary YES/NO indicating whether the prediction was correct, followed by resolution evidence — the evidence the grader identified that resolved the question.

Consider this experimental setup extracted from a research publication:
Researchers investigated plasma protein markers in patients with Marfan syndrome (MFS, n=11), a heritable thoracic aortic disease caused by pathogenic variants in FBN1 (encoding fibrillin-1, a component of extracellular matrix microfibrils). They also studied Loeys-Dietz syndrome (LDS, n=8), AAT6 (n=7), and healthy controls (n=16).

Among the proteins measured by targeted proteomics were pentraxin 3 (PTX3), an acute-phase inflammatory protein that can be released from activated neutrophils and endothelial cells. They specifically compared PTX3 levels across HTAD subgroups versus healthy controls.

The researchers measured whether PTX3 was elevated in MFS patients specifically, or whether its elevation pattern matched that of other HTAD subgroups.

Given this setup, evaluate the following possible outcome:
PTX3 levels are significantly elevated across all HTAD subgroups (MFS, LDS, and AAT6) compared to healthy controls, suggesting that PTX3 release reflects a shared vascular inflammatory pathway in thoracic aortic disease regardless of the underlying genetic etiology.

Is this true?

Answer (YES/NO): NO